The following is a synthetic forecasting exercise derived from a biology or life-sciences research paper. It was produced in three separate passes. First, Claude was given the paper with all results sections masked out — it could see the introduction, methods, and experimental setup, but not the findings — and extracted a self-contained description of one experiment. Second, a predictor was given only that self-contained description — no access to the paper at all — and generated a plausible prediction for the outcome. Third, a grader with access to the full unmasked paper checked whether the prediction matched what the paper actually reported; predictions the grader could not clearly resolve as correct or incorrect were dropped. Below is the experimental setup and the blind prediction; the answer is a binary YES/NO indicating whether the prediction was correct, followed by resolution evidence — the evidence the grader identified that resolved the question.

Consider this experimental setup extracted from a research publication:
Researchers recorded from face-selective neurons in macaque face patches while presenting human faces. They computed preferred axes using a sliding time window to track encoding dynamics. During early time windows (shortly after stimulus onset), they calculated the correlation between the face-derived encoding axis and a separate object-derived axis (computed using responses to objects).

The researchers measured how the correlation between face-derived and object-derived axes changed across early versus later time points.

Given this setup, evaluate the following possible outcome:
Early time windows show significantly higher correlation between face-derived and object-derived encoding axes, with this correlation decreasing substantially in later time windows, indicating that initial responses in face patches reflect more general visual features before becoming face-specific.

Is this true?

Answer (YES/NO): YES